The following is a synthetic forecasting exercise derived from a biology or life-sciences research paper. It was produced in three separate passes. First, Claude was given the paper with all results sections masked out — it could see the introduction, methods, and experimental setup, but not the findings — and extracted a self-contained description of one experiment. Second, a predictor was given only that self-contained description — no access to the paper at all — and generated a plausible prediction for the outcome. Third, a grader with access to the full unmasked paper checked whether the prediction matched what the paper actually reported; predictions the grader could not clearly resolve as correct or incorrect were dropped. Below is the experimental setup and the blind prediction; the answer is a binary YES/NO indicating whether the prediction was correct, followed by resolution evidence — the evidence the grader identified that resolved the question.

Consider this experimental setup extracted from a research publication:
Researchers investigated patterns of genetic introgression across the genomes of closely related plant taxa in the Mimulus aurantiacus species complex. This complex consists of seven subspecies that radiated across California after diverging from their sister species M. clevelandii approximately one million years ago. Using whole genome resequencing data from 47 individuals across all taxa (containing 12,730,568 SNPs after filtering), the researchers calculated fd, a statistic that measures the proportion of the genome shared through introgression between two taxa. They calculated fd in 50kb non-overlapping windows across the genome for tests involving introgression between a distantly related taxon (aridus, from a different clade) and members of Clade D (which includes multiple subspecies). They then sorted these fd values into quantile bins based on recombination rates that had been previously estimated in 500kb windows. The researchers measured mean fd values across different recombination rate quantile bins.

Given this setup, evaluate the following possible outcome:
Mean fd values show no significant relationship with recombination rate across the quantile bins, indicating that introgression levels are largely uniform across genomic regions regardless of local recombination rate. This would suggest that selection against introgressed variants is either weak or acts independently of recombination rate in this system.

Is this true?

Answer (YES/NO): NO